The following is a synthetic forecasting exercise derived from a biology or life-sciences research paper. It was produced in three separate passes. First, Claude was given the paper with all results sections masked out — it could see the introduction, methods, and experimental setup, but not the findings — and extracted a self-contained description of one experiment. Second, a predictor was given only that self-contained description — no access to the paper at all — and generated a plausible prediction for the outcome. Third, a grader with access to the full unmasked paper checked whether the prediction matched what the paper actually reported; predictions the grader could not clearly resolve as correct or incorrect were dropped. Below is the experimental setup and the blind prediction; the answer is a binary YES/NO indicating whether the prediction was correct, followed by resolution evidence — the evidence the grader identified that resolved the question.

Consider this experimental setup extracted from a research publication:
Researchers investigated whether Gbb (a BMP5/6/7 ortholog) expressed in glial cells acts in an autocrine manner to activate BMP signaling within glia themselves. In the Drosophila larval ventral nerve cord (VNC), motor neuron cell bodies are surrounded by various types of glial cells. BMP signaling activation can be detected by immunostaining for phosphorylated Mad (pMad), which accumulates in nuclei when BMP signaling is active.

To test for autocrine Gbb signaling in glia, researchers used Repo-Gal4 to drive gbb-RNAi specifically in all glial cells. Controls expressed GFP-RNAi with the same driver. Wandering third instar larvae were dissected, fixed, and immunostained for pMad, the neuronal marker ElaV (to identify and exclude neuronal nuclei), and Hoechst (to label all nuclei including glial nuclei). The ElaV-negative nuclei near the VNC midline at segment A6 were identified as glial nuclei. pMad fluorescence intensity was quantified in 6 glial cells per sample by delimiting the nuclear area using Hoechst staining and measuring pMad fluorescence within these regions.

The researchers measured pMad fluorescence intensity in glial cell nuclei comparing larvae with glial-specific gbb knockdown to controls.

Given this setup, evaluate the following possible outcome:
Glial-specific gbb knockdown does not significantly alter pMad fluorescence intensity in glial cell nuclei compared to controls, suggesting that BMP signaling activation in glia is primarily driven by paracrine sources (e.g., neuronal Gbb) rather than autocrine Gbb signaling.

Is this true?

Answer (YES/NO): NO